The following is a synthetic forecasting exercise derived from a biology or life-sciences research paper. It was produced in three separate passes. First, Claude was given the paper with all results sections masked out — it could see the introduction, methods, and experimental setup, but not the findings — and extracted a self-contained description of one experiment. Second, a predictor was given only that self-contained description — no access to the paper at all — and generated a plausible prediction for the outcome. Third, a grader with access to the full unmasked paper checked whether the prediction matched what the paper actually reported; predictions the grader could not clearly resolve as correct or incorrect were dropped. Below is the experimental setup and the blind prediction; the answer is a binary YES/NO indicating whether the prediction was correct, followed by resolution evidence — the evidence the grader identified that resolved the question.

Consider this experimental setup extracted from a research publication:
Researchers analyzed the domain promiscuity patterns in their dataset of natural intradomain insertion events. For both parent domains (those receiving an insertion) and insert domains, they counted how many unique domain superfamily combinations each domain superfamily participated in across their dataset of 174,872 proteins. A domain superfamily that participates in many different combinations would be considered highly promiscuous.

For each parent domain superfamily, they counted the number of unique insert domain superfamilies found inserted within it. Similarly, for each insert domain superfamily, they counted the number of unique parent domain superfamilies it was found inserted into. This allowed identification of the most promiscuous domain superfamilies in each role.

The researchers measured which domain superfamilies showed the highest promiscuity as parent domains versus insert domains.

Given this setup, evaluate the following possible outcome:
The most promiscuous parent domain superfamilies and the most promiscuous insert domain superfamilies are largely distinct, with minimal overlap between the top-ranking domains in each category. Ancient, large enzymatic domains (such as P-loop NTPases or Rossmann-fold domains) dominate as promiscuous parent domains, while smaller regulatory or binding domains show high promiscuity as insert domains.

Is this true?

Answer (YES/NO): YES